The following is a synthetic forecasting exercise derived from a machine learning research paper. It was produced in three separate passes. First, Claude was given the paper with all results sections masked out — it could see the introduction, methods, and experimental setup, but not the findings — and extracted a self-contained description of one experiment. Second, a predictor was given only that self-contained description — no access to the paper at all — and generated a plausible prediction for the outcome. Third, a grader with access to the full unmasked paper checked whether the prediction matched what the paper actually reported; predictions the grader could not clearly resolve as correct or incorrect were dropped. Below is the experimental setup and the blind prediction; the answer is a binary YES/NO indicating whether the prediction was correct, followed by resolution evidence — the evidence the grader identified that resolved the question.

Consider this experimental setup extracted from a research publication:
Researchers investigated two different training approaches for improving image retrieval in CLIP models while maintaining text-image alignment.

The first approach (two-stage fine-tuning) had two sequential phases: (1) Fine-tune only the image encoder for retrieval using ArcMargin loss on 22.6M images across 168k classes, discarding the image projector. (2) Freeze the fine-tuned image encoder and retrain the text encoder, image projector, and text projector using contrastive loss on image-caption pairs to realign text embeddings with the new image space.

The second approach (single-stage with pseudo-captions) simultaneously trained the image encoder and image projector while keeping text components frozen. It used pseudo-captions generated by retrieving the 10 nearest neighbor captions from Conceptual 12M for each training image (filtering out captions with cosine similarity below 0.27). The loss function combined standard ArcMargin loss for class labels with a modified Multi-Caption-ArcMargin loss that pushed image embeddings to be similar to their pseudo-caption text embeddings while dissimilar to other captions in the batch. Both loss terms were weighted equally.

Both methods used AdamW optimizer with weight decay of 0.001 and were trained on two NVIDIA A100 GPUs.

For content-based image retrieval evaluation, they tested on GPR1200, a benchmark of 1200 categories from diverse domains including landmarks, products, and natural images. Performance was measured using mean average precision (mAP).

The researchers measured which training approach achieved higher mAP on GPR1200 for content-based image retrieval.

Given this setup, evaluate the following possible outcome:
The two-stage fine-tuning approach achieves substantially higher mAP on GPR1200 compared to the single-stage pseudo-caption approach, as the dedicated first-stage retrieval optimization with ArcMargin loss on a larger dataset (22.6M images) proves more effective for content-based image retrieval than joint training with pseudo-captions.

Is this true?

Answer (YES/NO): NO